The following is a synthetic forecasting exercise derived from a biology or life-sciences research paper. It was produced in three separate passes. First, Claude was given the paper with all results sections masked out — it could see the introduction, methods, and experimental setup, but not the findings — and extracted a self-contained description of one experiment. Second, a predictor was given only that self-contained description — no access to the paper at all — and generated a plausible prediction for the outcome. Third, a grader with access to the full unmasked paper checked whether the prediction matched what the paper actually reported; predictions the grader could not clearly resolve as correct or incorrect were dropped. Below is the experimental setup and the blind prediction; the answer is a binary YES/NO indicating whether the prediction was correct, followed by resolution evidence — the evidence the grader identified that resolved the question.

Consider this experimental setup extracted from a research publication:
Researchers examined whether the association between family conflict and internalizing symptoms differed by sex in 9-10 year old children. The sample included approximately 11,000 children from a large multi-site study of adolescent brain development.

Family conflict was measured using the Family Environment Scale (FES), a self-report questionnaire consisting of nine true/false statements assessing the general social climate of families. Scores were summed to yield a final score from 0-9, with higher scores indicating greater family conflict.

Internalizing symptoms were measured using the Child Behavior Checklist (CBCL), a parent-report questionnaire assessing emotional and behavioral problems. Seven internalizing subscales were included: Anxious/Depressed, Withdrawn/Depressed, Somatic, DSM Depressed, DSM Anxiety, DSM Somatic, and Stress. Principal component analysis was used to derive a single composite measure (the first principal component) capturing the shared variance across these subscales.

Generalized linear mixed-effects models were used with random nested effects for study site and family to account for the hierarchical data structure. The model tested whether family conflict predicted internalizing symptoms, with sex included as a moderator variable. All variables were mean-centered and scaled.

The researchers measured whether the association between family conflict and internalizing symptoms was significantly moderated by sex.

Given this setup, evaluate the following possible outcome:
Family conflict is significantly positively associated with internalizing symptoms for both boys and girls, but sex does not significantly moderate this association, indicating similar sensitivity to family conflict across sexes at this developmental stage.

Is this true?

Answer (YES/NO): YES